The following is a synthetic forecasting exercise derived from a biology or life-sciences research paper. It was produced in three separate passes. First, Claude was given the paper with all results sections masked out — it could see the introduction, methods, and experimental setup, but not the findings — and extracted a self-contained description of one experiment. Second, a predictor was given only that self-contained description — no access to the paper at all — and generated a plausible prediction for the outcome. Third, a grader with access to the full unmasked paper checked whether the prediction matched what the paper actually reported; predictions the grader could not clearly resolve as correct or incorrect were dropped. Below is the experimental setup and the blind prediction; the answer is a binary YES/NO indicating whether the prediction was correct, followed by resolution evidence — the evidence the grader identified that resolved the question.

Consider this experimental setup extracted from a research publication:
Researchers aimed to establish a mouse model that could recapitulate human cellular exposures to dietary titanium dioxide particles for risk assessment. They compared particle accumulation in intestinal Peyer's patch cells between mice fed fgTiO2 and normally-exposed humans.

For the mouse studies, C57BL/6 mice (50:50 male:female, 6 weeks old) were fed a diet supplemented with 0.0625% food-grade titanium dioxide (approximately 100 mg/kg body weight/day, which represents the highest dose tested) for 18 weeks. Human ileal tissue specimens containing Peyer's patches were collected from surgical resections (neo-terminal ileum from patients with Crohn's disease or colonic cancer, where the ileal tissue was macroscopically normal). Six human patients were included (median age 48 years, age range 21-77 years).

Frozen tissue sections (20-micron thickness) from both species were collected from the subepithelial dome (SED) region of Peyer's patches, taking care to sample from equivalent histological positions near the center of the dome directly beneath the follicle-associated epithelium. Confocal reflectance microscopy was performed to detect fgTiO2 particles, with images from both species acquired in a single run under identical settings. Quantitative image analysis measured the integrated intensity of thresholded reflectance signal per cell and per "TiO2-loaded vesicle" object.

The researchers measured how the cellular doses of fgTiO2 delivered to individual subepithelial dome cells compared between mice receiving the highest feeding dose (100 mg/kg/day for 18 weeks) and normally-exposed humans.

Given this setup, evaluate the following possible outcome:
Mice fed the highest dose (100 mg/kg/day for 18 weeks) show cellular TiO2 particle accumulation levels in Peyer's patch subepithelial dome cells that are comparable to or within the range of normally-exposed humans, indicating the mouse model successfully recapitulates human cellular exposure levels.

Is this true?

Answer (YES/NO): YES